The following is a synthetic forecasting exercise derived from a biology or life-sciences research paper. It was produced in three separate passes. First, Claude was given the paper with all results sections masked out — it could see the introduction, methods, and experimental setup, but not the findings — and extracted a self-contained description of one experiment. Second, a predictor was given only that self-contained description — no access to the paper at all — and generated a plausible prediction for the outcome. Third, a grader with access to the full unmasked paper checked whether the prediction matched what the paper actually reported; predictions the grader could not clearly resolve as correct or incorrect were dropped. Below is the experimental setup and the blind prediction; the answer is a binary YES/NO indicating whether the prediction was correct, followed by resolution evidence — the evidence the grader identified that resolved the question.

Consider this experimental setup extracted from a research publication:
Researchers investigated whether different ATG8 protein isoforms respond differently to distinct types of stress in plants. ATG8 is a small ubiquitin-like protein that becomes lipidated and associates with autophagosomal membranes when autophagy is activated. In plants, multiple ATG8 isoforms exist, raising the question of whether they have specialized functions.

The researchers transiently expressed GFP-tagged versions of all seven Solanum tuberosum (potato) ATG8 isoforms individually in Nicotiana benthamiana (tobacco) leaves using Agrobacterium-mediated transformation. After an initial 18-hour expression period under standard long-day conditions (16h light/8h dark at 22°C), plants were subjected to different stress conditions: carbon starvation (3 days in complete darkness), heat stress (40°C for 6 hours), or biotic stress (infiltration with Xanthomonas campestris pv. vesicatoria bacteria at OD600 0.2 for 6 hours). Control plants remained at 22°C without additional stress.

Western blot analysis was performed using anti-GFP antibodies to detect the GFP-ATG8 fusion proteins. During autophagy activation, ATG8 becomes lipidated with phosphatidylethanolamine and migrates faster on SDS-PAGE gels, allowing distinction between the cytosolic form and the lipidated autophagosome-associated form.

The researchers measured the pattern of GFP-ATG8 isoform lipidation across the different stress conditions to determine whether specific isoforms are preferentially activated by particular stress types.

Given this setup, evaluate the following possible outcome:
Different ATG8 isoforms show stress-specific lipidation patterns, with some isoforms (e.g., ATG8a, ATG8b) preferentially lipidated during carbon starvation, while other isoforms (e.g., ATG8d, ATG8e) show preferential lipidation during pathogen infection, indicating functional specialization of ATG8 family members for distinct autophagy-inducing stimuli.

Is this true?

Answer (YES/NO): NO